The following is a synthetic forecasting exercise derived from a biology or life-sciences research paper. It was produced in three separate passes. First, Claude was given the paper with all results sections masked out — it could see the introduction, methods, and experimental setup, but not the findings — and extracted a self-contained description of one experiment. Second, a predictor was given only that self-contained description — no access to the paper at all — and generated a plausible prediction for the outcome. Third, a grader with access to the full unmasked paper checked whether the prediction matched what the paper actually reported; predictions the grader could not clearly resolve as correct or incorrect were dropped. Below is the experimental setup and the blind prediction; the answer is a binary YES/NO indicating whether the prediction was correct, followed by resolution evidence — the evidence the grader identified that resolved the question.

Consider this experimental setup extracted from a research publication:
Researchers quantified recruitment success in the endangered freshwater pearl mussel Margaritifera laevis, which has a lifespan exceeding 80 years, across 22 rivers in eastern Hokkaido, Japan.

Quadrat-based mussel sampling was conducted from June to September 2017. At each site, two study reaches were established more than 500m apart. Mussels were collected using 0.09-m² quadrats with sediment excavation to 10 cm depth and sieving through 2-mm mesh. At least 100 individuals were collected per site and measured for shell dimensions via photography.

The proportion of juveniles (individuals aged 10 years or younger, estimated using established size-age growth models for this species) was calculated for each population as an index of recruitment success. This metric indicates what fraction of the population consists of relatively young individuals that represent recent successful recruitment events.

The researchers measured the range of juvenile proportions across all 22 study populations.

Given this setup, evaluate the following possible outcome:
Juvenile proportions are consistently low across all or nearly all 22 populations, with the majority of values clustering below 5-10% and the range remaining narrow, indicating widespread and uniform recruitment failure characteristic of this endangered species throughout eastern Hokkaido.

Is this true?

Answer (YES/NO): YES